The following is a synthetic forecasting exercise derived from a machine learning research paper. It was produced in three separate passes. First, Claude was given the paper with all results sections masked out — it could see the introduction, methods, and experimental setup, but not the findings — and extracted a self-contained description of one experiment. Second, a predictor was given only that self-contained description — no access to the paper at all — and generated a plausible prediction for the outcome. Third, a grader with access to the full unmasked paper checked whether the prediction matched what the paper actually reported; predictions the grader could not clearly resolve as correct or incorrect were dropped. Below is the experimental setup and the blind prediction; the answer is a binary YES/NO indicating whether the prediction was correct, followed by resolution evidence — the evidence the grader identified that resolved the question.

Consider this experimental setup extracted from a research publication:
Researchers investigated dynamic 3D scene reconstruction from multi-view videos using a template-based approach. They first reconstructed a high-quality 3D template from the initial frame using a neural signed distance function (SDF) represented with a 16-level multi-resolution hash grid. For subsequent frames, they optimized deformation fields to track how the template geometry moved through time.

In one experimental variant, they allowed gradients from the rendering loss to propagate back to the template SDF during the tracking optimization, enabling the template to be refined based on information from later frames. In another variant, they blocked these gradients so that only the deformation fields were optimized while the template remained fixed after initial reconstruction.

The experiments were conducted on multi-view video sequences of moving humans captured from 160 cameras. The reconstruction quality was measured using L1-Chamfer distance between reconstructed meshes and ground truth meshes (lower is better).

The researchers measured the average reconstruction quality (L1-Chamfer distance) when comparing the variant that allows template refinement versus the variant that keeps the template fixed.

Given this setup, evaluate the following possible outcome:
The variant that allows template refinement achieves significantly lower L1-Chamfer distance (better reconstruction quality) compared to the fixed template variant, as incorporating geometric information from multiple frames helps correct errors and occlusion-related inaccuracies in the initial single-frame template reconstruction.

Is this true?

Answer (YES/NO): YES